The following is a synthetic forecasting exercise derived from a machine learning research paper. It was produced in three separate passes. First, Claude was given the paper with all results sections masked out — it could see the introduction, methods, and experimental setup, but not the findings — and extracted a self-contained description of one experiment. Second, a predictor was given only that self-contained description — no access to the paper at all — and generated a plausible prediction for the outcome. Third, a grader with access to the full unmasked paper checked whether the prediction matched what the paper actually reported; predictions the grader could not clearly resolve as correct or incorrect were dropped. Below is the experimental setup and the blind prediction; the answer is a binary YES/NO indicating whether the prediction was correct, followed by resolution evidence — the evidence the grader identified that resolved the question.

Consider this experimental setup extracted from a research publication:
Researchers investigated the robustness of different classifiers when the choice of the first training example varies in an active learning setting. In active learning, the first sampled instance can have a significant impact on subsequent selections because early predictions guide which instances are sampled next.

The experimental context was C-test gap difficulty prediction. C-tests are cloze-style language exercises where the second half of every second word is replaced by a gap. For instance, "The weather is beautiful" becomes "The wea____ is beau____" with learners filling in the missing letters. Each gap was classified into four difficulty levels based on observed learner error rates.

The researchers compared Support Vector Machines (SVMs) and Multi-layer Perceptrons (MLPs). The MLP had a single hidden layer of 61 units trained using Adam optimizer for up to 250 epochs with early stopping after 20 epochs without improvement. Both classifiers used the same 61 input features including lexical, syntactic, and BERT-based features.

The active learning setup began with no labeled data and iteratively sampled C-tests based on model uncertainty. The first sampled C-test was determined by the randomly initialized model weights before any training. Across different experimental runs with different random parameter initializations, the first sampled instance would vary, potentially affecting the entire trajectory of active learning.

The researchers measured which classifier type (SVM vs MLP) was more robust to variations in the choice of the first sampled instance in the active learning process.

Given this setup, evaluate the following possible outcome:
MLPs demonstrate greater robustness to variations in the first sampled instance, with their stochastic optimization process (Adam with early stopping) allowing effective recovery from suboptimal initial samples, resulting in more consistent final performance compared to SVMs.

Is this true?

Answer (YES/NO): YES